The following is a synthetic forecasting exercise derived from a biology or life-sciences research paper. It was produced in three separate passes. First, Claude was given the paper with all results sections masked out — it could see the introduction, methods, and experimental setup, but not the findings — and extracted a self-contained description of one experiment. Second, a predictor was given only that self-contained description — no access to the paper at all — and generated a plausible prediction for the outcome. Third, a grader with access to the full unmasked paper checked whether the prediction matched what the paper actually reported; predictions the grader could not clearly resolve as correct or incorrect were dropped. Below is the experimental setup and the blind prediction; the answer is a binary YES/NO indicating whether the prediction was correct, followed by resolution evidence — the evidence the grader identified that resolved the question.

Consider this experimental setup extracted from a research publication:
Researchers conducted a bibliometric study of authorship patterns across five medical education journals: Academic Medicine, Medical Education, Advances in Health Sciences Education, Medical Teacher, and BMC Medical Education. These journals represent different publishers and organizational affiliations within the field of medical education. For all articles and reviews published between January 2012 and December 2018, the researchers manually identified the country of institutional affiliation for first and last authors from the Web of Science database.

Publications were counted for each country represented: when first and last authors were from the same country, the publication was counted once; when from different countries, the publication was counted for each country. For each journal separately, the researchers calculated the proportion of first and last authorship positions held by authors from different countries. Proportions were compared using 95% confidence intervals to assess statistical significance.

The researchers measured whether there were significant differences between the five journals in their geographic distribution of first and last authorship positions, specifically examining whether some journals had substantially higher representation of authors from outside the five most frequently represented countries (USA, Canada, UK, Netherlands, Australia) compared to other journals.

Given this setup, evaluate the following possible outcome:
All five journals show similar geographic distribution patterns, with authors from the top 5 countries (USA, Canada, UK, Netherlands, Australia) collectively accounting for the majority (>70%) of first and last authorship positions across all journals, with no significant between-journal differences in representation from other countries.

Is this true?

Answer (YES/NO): NO